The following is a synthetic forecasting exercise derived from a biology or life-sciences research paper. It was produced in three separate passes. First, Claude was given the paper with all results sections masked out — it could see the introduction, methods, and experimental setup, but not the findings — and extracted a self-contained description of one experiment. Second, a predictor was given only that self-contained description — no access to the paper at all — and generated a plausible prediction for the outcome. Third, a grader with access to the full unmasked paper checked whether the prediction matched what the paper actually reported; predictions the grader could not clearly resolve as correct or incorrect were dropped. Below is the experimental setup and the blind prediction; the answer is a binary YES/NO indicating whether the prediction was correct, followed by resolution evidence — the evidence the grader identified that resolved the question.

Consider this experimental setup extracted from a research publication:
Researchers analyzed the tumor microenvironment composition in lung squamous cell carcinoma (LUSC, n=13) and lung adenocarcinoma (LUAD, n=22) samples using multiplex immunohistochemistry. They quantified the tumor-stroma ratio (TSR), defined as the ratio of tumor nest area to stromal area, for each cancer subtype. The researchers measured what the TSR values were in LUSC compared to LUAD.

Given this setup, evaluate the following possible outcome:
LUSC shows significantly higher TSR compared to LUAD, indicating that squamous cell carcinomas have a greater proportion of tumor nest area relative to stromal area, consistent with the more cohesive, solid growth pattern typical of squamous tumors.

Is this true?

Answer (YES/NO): NO